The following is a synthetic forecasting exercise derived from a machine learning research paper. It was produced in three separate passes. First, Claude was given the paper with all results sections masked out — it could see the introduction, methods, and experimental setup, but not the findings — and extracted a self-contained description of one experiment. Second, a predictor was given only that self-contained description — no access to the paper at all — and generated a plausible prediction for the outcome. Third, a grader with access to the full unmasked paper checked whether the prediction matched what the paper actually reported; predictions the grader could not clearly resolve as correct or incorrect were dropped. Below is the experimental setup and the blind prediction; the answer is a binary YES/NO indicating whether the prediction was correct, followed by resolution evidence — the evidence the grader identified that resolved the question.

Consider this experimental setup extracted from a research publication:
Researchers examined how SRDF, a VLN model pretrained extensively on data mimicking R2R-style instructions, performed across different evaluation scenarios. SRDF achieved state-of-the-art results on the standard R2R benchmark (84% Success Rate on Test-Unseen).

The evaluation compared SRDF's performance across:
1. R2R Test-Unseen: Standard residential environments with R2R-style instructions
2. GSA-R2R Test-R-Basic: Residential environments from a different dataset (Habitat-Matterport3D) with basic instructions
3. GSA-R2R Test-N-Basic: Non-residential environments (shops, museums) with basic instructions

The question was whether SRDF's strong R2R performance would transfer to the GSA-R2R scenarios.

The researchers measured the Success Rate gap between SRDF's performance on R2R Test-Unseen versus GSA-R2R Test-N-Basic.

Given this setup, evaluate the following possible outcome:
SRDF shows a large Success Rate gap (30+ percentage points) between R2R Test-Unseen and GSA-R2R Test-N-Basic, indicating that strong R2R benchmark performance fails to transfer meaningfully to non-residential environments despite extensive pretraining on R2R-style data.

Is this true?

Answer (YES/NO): NO